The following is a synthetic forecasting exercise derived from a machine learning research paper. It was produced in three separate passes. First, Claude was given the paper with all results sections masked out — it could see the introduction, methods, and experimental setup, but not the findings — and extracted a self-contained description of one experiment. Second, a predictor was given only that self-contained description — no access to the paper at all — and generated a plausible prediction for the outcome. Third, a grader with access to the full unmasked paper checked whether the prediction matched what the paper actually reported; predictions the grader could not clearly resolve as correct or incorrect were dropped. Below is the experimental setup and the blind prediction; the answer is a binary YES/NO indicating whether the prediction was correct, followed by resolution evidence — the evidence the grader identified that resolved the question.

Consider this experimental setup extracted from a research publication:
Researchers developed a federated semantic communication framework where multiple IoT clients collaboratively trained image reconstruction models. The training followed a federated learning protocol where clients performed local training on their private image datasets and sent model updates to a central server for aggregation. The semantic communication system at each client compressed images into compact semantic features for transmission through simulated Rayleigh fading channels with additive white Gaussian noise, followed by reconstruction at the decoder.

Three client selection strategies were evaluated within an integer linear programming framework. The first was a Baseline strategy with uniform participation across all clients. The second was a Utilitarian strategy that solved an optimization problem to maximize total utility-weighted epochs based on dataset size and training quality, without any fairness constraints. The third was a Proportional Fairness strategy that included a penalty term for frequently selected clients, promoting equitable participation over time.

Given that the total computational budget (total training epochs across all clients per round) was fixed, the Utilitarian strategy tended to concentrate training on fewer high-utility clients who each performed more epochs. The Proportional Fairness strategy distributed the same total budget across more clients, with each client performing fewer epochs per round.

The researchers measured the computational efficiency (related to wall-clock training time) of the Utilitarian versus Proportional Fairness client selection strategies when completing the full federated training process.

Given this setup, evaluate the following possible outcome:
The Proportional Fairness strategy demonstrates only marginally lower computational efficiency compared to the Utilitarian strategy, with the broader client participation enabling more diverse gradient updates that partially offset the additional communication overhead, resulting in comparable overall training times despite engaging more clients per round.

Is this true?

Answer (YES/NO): NO